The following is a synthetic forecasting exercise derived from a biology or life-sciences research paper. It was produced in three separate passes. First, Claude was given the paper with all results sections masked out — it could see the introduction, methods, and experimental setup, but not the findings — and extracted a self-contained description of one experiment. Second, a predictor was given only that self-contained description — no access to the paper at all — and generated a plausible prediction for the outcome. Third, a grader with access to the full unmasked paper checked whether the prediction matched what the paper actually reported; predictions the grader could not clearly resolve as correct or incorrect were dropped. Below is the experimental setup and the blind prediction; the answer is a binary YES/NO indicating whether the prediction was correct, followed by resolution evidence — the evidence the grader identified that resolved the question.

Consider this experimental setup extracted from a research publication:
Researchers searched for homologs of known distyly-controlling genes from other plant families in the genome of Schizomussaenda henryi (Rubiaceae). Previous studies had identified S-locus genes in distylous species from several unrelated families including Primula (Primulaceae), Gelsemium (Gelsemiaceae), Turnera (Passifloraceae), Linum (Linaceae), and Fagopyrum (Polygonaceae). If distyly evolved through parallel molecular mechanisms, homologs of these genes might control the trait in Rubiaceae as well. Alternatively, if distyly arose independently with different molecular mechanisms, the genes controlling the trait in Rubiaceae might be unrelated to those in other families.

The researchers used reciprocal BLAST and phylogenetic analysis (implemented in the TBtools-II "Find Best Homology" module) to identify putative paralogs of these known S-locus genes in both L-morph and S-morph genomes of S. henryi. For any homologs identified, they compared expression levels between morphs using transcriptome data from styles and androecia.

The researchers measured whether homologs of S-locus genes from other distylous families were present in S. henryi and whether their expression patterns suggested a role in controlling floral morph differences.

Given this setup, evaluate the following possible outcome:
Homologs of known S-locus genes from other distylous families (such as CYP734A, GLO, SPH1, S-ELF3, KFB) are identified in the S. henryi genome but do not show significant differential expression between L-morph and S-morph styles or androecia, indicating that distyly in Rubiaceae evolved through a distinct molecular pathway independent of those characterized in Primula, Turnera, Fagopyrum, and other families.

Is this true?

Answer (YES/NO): YES